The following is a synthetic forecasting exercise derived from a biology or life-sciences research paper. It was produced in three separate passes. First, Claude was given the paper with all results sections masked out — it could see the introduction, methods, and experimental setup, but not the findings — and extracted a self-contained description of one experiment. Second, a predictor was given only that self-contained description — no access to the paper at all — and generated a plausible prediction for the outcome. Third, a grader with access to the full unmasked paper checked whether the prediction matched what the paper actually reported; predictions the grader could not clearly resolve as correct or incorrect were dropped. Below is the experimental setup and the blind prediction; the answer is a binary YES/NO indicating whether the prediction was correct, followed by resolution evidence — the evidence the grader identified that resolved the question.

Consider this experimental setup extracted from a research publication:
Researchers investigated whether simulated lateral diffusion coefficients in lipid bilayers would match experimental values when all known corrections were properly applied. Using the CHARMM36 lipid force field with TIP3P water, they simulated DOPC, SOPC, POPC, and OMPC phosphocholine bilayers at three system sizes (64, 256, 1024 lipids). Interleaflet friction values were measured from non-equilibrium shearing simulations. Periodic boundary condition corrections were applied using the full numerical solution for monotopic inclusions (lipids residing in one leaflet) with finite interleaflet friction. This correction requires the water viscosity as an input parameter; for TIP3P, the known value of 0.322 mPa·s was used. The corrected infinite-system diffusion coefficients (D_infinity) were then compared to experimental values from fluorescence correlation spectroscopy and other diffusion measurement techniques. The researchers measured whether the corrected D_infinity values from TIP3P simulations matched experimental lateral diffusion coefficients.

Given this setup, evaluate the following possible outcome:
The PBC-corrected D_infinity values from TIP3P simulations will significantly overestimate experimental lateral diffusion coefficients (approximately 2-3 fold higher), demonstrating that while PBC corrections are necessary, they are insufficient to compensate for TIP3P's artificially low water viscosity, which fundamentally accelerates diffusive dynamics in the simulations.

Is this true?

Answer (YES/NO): YES